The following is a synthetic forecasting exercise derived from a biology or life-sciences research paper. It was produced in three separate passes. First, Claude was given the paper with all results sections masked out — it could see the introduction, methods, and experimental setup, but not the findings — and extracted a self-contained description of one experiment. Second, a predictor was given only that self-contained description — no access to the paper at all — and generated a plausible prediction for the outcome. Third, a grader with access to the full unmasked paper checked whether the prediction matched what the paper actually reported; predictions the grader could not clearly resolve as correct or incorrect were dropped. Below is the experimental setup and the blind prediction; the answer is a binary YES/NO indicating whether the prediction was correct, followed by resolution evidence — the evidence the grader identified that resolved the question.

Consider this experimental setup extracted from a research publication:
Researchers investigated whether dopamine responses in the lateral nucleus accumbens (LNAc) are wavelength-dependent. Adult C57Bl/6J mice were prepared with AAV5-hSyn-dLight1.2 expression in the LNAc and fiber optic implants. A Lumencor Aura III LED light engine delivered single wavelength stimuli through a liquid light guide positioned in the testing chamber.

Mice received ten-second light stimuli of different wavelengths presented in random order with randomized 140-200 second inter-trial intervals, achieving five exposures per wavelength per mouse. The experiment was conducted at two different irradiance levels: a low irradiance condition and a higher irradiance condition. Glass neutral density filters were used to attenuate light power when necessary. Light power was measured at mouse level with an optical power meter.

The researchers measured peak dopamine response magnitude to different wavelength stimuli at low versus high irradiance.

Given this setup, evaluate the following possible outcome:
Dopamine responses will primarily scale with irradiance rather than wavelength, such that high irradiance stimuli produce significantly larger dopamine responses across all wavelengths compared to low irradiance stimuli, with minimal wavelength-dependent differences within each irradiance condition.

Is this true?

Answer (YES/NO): NO